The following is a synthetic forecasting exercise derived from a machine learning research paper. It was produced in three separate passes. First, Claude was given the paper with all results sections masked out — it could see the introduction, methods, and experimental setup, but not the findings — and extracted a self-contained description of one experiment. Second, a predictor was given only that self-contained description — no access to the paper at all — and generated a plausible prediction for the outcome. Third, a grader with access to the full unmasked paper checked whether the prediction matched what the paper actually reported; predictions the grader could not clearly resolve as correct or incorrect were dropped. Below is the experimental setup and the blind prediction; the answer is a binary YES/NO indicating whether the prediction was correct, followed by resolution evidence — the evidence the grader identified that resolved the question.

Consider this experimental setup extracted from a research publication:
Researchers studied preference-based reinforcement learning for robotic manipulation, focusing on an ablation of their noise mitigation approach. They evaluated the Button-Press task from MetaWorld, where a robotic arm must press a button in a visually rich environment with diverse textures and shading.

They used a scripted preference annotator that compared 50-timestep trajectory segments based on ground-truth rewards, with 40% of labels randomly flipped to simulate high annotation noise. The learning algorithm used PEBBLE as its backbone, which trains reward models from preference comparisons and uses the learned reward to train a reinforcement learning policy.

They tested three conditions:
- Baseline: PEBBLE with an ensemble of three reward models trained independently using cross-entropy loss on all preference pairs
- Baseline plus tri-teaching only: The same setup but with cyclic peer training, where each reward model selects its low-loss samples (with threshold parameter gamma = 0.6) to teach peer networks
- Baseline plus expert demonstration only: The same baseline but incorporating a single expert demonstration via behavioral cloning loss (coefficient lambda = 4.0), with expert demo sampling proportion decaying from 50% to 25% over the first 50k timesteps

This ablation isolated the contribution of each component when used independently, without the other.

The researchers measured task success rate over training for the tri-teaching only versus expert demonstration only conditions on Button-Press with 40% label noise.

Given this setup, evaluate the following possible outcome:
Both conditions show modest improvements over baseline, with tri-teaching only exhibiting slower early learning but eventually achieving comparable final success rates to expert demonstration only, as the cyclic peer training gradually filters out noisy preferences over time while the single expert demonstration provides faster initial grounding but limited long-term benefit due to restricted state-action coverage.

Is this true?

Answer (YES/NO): NO